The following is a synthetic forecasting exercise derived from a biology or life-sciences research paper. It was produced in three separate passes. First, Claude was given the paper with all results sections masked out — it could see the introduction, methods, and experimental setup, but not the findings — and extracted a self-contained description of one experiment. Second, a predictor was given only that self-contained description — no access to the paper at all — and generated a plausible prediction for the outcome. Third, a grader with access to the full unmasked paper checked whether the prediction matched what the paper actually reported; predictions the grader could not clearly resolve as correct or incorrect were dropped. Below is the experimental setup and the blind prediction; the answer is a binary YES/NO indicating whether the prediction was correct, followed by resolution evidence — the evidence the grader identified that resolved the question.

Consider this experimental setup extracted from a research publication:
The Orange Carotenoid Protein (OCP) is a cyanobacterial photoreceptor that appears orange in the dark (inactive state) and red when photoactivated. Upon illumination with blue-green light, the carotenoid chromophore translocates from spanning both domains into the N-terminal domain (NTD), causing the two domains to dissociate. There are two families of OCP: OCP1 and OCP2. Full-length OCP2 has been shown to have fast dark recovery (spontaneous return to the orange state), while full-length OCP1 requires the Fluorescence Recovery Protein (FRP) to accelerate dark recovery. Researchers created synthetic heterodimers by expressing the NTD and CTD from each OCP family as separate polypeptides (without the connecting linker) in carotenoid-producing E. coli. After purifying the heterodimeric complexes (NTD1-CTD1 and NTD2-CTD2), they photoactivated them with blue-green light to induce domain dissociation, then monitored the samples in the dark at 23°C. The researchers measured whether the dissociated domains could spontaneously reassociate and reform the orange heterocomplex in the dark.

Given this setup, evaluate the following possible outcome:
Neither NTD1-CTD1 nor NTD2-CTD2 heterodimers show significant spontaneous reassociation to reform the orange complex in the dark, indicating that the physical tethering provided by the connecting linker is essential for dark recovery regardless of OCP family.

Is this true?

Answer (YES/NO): NO